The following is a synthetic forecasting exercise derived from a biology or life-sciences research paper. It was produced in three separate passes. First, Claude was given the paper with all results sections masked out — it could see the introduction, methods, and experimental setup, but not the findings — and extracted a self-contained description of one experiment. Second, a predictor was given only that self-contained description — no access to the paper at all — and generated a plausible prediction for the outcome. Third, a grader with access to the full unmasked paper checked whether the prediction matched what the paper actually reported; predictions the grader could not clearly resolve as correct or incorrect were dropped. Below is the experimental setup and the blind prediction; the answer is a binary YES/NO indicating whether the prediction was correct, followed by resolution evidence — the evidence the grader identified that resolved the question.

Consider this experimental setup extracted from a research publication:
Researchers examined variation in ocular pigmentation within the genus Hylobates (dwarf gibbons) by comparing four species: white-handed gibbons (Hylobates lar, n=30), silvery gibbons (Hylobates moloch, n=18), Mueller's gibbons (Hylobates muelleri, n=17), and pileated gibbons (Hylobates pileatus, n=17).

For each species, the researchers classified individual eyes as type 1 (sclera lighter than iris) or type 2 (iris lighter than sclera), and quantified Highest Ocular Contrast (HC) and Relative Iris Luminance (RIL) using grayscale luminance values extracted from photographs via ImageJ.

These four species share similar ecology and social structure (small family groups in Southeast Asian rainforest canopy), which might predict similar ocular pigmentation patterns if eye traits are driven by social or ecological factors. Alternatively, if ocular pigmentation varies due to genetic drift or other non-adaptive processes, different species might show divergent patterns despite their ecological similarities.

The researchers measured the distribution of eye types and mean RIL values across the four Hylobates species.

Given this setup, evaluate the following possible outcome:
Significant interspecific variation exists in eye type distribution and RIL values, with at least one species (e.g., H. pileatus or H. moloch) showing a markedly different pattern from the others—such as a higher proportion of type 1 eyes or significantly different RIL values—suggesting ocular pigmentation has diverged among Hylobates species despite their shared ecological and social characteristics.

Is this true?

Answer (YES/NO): YES